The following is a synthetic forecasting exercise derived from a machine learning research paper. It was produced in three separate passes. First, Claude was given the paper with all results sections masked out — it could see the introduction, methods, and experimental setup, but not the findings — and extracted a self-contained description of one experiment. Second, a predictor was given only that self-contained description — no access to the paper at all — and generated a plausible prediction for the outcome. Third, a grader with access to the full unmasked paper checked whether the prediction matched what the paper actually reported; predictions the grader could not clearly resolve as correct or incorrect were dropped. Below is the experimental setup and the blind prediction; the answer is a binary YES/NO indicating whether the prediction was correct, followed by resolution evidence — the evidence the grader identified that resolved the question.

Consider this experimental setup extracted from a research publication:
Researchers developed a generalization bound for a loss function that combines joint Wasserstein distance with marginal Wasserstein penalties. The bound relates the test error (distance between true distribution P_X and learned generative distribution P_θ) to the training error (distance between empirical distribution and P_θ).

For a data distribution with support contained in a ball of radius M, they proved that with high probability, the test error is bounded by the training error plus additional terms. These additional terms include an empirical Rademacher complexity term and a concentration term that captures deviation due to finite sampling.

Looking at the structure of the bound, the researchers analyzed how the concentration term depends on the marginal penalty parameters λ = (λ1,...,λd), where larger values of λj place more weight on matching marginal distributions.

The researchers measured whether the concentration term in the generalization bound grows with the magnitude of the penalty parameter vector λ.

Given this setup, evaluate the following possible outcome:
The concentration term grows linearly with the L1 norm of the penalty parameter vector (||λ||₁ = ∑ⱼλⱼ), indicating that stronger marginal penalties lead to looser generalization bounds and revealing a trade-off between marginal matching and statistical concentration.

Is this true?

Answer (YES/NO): NO